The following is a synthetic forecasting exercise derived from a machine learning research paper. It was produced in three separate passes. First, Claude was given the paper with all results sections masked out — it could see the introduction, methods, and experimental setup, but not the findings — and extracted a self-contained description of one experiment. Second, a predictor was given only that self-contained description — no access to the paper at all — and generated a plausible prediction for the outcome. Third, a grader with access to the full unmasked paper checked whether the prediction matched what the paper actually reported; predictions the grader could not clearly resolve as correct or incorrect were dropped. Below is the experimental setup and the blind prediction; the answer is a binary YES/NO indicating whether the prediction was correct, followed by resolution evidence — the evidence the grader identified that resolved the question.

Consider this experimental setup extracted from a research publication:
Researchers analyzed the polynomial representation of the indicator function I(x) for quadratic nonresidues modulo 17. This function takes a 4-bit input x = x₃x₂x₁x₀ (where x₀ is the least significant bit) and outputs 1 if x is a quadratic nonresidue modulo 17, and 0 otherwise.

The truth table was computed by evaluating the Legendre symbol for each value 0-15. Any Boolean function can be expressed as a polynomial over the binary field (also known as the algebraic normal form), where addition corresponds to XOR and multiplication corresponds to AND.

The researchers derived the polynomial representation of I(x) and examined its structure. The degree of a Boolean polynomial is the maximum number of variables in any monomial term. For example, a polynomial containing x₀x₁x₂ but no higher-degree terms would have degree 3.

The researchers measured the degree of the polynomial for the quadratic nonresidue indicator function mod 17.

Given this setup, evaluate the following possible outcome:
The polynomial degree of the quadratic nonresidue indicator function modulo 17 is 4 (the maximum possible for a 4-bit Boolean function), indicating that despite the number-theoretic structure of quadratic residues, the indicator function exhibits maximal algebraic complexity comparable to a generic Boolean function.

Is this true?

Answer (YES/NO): NO